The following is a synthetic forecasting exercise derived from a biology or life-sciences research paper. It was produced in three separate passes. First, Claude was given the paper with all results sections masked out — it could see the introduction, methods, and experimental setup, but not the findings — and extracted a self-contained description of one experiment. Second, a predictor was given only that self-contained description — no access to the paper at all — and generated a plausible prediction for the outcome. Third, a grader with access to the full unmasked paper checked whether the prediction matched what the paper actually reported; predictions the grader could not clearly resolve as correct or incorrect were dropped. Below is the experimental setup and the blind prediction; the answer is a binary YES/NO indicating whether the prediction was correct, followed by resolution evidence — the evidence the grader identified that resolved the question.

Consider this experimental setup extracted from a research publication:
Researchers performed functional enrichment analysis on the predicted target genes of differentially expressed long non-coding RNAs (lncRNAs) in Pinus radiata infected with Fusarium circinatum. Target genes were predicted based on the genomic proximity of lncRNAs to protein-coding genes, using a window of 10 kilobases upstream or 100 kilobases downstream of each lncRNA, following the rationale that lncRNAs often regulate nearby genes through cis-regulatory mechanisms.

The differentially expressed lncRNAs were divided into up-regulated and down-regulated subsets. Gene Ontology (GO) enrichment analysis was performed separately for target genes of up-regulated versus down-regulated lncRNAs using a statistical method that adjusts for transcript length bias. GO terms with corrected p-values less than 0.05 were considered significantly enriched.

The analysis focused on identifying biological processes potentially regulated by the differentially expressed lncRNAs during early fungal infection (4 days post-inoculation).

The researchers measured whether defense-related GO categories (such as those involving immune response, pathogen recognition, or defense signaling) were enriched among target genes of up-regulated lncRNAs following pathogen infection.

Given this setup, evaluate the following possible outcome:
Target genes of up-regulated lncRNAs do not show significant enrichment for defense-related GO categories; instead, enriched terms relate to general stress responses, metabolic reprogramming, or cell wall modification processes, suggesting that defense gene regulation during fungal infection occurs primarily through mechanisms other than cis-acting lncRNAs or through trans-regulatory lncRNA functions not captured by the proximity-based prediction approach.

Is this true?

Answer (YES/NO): NO